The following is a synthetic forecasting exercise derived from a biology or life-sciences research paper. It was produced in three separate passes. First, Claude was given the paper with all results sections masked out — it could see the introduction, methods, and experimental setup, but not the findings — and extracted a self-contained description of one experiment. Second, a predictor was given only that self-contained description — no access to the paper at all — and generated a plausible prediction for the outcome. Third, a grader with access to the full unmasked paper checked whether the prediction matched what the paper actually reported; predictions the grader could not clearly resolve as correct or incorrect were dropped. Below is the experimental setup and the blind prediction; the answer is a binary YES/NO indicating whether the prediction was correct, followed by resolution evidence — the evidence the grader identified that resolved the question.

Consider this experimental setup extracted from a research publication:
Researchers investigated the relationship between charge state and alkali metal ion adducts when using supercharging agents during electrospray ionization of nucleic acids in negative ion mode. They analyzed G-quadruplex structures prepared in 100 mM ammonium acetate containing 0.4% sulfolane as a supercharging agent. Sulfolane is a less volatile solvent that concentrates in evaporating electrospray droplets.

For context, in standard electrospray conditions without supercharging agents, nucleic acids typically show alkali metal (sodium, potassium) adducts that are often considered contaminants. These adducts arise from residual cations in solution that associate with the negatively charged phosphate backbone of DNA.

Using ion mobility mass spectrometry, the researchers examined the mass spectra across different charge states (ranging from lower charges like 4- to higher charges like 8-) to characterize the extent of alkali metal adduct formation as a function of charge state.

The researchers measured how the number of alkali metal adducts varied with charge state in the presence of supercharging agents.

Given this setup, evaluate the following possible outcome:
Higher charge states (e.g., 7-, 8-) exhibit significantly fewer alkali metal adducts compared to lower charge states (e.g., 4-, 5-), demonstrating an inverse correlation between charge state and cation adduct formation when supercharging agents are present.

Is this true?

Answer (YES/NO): NO